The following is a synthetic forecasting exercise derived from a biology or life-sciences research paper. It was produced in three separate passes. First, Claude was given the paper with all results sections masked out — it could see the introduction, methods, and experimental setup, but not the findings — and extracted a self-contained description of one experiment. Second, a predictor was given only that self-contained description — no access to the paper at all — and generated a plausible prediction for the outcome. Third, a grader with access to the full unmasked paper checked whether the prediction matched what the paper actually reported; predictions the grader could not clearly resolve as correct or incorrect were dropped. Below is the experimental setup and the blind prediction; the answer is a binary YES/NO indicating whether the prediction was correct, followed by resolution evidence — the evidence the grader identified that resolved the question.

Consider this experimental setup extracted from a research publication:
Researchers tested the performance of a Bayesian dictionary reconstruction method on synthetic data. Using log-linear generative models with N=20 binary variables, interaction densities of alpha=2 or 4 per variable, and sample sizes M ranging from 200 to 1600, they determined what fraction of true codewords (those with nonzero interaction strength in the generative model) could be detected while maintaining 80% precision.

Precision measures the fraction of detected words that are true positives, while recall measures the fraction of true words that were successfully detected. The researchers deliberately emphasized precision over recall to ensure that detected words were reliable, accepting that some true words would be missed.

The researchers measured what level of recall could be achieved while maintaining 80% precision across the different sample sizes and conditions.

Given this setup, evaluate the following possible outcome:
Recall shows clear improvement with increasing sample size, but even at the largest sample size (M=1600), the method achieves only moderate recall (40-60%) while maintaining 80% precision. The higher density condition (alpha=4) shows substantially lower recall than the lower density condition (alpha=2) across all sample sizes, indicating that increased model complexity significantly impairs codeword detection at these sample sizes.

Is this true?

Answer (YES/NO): NO